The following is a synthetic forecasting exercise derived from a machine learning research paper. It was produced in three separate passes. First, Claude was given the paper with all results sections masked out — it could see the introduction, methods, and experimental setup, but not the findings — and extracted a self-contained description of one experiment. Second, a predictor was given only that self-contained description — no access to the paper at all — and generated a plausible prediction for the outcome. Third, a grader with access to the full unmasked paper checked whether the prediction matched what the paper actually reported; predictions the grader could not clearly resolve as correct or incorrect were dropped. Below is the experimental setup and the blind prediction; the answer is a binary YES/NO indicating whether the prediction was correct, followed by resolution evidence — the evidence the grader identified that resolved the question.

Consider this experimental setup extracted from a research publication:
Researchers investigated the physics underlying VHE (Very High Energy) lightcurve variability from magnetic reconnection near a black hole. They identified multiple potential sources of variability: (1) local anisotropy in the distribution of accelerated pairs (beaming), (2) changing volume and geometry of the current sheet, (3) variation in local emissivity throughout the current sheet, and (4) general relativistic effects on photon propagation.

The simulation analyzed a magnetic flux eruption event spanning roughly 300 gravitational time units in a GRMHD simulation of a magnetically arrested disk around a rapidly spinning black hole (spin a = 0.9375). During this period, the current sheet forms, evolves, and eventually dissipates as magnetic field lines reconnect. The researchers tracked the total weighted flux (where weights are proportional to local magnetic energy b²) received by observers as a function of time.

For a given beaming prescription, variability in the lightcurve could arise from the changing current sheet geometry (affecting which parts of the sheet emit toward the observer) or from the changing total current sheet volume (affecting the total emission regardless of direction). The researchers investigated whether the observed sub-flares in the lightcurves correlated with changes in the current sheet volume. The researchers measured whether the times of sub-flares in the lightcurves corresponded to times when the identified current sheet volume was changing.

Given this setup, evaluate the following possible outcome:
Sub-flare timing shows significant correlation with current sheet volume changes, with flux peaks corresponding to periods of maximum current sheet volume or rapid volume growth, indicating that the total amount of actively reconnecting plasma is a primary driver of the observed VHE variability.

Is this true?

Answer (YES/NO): YES